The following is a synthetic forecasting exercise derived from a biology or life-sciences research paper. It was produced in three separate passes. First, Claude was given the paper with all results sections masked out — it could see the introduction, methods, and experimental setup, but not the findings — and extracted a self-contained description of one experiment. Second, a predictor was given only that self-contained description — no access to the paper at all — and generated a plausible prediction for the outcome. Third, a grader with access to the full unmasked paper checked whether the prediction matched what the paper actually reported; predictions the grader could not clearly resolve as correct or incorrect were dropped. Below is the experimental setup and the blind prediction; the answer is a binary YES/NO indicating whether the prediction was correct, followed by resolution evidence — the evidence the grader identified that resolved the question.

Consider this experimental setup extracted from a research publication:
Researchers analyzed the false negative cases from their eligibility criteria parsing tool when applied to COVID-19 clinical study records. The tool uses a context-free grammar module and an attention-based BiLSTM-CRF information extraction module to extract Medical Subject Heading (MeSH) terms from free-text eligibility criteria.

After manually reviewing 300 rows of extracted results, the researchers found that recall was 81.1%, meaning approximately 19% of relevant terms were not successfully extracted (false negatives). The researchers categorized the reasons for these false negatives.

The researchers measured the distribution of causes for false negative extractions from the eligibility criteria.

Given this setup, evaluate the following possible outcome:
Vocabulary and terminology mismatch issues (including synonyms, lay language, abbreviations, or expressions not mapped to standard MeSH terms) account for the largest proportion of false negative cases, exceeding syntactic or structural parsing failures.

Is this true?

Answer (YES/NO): YES